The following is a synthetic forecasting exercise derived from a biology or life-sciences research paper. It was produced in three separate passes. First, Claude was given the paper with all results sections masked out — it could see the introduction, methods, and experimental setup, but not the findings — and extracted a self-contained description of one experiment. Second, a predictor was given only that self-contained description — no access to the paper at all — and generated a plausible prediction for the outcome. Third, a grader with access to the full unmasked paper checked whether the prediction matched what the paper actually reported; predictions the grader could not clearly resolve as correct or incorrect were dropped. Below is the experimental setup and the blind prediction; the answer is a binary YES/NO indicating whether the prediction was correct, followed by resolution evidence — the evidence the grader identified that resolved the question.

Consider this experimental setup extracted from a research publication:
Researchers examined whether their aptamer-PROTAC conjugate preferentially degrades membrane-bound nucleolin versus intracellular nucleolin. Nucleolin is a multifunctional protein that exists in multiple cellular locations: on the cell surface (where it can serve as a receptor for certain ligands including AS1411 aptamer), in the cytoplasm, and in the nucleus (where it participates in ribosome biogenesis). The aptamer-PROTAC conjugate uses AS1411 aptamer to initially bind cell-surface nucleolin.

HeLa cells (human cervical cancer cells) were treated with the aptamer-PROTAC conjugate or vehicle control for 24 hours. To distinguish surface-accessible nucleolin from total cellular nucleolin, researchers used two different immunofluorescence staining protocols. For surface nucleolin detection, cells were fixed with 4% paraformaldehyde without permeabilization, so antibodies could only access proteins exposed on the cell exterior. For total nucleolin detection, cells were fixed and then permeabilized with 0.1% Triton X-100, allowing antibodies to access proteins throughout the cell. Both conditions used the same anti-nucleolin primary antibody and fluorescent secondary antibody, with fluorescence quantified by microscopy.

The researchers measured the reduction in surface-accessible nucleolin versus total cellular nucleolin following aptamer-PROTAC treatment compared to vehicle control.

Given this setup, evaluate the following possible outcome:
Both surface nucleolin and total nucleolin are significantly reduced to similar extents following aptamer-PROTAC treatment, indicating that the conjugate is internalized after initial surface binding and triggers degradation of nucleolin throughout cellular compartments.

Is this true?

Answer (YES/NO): NO